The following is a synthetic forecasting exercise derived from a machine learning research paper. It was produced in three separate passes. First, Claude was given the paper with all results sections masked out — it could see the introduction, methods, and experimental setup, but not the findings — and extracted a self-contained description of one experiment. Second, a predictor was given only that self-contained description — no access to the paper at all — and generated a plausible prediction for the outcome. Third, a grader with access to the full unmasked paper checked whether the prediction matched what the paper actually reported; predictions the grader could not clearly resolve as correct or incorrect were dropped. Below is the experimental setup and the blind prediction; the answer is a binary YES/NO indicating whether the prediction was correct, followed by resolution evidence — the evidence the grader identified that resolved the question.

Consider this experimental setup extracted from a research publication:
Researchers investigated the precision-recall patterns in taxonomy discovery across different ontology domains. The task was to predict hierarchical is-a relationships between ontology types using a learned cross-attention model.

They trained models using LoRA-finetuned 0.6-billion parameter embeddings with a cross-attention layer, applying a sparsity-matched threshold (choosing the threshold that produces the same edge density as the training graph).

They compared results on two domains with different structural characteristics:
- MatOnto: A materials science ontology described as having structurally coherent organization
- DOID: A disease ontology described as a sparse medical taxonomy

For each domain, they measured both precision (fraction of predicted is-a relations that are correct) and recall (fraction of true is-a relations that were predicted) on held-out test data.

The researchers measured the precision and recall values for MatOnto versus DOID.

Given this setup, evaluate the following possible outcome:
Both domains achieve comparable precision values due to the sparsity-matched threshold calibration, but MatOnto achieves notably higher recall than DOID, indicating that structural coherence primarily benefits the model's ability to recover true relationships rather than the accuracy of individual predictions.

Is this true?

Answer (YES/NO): NO